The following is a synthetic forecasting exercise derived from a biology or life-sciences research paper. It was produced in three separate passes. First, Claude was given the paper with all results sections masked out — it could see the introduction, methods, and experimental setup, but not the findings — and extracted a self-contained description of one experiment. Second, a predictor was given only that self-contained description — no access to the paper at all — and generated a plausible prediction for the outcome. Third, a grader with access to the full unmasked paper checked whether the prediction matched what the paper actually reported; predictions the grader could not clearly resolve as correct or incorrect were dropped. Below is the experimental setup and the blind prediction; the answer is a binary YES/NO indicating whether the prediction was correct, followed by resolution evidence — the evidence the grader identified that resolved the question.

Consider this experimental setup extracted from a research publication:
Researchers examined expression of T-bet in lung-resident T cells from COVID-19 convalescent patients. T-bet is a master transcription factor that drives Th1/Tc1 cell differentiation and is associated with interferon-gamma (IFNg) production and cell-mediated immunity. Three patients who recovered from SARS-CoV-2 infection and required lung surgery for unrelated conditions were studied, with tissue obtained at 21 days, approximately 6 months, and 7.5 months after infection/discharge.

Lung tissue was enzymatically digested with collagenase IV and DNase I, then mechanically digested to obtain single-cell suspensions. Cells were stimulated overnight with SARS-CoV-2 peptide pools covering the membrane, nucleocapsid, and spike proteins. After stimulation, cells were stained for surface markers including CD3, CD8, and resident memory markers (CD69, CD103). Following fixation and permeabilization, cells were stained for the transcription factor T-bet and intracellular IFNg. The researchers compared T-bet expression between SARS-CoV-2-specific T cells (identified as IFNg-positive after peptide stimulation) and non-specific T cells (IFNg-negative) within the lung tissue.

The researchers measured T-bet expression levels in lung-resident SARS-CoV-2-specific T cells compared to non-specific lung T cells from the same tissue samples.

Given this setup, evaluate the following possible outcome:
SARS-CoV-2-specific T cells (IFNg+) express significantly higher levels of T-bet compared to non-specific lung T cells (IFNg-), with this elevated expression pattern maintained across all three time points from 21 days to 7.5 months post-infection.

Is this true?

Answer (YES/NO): NO